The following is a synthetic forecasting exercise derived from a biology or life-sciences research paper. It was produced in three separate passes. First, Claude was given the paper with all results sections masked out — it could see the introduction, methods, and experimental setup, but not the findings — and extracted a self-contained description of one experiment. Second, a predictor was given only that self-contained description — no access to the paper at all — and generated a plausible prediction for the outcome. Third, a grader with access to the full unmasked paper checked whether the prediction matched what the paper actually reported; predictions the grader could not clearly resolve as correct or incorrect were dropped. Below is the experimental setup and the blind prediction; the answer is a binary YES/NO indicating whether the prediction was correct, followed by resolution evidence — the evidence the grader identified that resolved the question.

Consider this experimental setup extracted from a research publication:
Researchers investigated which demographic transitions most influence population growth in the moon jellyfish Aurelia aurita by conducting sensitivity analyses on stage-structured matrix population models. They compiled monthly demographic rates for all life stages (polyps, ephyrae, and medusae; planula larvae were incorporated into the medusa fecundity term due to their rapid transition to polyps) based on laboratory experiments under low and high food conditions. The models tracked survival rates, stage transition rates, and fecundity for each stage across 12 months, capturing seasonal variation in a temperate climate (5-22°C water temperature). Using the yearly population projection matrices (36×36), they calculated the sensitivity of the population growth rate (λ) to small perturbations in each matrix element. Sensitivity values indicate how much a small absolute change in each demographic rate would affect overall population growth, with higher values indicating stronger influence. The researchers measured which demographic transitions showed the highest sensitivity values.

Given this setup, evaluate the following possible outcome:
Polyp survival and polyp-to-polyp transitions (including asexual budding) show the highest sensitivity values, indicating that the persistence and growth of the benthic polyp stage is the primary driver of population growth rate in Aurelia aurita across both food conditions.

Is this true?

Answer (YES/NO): NO